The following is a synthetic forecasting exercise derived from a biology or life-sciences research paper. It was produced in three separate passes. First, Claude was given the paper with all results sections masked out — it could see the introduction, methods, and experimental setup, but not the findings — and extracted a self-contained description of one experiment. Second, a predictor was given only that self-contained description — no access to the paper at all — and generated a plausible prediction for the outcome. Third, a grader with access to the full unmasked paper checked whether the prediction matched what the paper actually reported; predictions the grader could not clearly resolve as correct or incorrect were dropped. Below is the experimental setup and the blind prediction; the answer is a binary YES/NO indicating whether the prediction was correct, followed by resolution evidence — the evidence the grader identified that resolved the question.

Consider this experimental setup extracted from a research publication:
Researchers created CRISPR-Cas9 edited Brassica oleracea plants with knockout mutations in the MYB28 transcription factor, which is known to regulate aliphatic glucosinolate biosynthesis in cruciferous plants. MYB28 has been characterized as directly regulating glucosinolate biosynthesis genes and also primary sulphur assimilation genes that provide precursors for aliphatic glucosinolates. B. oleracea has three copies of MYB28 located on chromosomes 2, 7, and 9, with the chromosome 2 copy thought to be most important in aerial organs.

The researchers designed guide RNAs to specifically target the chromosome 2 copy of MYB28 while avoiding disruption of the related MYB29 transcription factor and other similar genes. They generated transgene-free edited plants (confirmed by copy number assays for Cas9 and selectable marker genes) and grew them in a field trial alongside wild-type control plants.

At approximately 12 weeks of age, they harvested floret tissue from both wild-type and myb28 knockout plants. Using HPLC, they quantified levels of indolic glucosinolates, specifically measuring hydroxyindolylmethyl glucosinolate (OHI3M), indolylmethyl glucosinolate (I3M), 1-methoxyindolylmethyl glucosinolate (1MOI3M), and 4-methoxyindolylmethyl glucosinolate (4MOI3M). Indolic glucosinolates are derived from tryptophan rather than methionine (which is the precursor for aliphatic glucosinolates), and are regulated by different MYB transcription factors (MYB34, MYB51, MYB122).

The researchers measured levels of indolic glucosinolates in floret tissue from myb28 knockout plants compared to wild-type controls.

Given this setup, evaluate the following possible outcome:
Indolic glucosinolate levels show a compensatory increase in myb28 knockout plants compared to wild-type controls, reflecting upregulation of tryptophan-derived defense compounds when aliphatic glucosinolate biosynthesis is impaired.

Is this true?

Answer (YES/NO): NO